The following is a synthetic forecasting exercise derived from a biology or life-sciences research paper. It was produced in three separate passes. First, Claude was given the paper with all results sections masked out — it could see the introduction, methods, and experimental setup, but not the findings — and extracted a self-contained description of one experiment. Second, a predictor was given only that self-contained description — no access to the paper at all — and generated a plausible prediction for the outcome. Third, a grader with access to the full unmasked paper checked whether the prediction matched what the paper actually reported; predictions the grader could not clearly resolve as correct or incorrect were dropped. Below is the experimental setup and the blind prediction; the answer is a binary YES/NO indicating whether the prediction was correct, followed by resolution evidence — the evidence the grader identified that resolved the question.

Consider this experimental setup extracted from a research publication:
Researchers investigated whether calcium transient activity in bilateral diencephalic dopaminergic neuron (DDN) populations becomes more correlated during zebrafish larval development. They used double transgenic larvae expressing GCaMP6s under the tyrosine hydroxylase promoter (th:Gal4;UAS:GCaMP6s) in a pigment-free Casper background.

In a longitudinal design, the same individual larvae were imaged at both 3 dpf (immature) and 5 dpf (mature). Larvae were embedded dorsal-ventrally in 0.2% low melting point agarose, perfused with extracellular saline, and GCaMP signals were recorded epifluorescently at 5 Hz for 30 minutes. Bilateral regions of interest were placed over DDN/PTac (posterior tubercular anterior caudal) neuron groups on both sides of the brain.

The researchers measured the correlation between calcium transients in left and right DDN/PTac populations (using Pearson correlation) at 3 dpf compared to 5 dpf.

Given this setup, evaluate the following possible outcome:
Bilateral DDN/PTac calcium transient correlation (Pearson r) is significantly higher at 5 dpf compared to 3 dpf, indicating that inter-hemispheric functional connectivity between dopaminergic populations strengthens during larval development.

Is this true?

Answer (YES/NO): NO